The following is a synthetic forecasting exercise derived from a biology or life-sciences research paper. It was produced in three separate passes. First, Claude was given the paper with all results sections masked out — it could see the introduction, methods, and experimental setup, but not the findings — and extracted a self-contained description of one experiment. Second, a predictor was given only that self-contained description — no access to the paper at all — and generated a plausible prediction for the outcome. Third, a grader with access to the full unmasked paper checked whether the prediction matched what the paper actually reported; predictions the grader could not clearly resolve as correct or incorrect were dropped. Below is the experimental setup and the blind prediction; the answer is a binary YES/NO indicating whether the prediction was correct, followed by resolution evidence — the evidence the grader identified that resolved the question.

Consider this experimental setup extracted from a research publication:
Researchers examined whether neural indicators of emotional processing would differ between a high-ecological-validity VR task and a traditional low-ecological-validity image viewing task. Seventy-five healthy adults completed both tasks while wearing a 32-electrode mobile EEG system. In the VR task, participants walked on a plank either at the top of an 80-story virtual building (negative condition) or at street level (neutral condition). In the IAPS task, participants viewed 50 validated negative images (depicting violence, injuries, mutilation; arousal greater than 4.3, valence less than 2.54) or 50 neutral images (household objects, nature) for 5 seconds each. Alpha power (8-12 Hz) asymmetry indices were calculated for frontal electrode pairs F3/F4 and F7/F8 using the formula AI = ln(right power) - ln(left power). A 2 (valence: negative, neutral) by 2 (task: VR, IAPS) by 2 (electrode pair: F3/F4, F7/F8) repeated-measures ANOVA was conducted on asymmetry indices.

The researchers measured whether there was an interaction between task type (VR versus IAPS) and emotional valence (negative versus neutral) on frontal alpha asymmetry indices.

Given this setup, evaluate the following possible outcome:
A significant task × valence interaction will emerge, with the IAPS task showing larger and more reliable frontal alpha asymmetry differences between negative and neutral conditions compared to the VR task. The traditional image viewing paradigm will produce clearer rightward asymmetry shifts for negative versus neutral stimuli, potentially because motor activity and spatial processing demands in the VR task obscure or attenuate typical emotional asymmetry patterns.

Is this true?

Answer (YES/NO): NO